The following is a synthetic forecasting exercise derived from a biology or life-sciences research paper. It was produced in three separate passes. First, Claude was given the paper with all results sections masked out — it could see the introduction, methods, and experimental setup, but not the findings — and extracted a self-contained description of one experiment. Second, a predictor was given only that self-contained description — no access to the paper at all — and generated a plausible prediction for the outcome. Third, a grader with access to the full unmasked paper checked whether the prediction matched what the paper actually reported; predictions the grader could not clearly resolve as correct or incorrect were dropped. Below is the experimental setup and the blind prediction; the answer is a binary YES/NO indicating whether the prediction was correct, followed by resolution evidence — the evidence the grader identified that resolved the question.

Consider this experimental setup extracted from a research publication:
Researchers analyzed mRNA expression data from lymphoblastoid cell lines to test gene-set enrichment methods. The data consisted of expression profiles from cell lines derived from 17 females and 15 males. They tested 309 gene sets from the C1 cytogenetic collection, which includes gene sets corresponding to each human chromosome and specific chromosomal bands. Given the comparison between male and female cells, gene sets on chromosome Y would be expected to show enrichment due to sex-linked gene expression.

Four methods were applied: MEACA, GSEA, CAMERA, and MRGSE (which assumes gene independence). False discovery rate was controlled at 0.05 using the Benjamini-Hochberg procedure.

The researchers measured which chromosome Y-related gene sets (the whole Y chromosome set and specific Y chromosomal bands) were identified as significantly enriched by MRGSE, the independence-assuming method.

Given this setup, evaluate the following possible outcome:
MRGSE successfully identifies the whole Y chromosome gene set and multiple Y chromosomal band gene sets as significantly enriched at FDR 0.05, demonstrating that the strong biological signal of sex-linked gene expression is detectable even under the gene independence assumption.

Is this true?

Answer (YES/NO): YES